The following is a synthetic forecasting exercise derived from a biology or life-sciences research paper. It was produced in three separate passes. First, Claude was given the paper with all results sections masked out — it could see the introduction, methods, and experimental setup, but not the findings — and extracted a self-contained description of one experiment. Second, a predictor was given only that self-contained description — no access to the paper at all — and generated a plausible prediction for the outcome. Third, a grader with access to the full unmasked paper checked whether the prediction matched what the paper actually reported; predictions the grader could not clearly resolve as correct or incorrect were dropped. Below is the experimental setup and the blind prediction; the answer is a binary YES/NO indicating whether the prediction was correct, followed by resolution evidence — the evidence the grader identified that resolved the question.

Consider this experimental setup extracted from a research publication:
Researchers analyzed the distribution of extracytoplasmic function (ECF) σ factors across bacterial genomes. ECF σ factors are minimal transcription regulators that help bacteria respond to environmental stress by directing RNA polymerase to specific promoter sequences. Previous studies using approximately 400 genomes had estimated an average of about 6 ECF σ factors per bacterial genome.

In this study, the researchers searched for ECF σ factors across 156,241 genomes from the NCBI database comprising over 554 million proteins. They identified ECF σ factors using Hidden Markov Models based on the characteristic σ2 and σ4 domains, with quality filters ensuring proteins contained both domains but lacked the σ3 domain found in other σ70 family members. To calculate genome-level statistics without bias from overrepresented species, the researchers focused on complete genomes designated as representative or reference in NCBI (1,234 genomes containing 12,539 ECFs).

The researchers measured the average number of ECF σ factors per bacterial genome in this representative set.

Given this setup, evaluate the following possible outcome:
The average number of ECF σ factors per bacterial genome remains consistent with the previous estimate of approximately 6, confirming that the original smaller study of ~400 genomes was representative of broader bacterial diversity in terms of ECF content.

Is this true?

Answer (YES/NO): NO